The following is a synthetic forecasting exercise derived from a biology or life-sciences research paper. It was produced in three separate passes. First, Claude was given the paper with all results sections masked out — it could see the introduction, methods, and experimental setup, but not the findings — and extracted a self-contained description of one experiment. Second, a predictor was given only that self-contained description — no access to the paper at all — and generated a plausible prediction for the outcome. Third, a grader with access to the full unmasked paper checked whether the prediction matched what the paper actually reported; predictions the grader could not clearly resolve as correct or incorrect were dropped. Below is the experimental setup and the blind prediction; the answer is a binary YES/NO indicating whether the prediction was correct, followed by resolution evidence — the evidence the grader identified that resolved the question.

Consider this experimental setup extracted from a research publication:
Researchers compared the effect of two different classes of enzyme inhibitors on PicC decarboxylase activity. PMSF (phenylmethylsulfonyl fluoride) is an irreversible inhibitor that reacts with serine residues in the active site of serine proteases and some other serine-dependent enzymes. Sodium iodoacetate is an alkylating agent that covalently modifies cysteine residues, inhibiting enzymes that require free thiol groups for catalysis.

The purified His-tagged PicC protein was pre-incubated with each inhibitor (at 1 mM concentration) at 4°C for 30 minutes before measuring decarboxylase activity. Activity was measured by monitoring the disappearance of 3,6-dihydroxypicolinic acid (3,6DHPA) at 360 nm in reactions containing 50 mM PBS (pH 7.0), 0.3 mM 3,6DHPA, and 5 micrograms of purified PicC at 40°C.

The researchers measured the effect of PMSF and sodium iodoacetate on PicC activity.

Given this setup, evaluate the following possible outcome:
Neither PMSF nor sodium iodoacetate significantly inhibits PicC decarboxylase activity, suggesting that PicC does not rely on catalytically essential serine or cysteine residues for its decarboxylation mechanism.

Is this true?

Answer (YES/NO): YES